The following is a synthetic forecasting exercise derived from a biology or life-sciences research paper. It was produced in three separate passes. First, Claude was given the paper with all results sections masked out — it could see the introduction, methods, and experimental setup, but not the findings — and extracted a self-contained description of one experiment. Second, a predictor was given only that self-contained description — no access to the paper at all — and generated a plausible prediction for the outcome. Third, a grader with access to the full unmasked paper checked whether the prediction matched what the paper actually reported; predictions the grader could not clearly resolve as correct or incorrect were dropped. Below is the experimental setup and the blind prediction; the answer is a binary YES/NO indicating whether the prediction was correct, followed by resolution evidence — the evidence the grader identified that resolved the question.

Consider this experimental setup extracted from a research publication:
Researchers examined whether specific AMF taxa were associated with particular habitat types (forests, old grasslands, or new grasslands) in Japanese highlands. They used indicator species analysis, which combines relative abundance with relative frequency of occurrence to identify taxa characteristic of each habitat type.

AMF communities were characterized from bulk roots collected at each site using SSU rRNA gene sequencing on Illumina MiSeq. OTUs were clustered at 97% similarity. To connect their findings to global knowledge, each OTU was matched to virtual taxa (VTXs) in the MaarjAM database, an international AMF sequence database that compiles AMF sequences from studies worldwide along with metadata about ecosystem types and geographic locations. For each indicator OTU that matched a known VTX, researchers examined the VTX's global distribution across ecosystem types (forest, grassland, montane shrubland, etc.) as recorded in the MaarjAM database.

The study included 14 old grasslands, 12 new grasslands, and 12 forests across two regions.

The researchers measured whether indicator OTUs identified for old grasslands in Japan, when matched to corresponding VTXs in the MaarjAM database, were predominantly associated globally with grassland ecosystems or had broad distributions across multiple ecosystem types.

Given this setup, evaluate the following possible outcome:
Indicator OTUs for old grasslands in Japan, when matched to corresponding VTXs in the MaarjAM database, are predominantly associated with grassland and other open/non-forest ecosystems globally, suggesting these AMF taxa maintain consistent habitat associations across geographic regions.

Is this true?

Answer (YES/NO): NO